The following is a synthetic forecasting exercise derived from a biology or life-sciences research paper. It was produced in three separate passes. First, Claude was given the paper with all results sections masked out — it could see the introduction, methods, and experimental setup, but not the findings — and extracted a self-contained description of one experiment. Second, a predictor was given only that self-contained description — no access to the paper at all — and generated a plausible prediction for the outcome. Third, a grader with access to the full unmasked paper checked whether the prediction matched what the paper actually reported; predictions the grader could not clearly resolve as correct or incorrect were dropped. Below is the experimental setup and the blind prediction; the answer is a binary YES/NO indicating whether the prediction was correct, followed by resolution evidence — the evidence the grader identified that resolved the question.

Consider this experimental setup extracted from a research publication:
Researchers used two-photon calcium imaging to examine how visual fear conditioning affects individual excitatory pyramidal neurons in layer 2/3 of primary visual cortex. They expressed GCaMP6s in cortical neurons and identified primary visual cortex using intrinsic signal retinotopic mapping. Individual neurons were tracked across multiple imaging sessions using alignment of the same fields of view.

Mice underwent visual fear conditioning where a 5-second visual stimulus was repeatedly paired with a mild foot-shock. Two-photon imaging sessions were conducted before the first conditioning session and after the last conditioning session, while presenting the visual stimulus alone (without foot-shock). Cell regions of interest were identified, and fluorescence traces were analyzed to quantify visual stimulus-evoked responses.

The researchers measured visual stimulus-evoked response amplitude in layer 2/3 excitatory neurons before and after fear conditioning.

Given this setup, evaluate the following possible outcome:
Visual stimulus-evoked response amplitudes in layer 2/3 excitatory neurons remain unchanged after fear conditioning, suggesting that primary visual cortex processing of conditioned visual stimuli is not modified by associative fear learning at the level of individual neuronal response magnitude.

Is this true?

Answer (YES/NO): NO